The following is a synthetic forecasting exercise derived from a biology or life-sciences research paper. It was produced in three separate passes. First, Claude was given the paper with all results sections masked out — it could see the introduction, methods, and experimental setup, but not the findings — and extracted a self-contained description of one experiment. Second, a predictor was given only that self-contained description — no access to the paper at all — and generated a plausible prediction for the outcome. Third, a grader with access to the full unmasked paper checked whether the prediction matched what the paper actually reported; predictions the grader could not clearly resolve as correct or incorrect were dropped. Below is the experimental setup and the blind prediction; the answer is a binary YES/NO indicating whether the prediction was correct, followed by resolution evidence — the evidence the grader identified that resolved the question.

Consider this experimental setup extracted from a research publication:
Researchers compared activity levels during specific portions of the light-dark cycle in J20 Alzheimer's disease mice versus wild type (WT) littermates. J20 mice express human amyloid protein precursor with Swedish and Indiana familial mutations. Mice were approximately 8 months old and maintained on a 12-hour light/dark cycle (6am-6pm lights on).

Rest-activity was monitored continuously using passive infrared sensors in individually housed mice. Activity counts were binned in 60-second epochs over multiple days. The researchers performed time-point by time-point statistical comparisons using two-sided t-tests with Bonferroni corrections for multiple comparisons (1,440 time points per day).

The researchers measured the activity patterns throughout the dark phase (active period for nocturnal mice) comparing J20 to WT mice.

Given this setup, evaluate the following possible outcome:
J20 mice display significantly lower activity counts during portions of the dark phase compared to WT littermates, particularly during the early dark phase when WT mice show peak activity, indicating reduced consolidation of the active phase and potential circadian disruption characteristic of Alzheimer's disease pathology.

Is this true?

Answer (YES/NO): YES